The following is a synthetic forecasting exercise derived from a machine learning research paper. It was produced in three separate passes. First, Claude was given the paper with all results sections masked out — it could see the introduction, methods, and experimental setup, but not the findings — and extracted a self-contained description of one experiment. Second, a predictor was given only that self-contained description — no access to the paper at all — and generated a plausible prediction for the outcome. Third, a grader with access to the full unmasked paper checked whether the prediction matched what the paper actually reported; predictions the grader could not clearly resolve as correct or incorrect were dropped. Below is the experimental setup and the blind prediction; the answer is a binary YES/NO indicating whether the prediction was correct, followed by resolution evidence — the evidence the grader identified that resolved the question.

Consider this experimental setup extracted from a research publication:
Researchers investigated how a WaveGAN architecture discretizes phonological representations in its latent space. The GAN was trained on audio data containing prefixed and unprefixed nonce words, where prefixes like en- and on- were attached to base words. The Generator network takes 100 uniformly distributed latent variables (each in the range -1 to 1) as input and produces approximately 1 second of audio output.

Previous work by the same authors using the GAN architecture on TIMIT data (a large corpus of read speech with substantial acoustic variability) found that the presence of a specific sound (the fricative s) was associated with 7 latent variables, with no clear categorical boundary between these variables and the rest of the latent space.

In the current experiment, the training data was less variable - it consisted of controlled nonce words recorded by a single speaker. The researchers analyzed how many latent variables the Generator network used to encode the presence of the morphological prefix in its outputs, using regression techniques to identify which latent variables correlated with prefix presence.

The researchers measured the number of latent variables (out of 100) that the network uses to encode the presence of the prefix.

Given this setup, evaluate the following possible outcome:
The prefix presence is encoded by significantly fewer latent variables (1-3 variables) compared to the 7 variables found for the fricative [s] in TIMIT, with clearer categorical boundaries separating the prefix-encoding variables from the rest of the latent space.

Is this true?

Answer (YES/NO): YES